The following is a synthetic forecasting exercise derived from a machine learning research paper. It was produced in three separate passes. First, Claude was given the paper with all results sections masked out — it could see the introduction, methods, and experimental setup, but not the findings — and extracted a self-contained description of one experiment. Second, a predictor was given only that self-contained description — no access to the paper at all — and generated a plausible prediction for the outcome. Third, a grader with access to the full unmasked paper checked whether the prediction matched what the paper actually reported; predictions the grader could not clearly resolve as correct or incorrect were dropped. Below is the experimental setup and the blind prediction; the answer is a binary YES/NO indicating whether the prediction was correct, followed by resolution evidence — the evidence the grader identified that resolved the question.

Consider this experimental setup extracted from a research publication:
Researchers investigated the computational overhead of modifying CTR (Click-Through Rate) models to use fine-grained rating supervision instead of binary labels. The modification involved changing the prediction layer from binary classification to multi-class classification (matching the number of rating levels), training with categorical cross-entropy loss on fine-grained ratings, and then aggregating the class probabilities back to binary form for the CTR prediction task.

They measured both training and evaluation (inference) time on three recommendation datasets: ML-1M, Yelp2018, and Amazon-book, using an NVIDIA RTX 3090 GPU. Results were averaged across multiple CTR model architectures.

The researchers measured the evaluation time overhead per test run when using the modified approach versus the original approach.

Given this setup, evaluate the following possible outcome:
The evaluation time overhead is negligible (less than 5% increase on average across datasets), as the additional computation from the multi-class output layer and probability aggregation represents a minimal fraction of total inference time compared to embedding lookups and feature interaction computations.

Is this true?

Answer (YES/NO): NO